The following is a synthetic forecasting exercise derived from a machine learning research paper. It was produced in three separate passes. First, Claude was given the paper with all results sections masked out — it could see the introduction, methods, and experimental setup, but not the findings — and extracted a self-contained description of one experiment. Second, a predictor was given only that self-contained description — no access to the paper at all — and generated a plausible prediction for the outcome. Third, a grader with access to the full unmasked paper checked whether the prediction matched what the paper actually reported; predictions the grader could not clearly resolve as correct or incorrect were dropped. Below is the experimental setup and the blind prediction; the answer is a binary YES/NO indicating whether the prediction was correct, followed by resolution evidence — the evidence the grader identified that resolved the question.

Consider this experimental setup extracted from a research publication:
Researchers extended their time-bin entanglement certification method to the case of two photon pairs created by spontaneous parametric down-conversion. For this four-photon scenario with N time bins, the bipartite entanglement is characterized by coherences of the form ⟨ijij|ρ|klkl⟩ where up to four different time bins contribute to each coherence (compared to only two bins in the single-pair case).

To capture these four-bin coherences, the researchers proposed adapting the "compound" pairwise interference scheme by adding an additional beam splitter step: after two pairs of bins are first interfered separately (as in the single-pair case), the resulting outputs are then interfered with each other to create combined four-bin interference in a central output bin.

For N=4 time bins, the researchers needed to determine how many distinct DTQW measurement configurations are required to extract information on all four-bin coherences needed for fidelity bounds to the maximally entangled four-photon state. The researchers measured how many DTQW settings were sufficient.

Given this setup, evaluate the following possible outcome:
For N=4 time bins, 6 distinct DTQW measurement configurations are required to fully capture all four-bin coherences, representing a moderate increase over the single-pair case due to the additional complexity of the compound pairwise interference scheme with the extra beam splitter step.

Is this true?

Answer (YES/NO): NO